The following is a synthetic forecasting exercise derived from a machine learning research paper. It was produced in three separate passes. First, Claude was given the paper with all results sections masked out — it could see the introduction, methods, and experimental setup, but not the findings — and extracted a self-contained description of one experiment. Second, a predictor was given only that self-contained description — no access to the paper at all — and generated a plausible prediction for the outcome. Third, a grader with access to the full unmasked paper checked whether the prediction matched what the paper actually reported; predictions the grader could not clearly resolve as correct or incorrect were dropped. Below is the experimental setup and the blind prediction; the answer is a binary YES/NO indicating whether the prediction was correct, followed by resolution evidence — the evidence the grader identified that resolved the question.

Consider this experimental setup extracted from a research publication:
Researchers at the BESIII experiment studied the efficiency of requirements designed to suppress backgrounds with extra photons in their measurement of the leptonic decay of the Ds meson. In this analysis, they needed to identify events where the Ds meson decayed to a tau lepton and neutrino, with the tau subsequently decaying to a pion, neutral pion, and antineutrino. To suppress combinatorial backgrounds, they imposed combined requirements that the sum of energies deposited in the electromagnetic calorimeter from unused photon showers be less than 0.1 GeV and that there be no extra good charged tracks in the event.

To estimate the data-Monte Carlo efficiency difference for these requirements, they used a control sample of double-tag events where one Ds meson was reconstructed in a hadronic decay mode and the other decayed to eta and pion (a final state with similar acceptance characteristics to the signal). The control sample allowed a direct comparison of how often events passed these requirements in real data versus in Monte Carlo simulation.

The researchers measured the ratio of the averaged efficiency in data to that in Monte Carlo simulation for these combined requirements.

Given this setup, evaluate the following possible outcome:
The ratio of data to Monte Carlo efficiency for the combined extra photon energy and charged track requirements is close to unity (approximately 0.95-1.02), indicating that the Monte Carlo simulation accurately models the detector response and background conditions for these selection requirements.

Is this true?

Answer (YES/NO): NO